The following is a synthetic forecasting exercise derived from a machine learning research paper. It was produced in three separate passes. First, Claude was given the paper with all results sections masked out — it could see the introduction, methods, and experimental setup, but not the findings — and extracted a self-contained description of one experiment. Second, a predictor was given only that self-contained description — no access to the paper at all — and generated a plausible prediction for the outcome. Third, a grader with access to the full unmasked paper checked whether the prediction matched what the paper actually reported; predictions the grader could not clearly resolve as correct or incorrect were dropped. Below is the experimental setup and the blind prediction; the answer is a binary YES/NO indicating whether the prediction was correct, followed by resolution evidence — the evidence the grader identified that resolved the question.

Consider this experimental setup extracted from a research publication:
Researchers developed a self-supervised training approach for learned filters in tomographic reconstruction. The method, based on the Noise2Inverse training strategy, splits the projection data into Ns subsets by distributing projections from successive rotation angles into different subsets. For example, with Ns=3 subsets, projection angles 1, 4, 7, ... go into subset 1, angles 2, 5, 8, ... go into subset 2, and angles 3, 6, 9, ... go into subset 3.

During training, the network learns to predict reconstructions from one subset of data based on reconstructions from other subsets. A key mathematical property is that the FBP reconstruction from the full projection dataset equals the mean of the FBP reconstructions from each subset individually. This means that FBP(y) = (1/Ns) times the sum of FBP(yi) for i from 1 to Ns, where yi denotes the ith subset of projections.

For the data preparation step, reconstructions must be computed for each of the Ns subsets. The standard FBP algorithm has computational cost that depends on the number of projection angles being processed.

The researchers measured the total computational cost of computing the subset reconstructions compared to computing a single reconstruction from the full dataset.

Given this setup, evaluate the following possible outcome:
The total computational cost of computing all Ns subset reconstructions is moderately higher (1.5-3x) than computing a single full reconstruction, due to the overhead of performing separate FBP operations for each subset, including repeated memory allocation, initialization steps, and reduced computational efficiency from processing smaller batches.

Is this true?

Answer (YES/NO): NO